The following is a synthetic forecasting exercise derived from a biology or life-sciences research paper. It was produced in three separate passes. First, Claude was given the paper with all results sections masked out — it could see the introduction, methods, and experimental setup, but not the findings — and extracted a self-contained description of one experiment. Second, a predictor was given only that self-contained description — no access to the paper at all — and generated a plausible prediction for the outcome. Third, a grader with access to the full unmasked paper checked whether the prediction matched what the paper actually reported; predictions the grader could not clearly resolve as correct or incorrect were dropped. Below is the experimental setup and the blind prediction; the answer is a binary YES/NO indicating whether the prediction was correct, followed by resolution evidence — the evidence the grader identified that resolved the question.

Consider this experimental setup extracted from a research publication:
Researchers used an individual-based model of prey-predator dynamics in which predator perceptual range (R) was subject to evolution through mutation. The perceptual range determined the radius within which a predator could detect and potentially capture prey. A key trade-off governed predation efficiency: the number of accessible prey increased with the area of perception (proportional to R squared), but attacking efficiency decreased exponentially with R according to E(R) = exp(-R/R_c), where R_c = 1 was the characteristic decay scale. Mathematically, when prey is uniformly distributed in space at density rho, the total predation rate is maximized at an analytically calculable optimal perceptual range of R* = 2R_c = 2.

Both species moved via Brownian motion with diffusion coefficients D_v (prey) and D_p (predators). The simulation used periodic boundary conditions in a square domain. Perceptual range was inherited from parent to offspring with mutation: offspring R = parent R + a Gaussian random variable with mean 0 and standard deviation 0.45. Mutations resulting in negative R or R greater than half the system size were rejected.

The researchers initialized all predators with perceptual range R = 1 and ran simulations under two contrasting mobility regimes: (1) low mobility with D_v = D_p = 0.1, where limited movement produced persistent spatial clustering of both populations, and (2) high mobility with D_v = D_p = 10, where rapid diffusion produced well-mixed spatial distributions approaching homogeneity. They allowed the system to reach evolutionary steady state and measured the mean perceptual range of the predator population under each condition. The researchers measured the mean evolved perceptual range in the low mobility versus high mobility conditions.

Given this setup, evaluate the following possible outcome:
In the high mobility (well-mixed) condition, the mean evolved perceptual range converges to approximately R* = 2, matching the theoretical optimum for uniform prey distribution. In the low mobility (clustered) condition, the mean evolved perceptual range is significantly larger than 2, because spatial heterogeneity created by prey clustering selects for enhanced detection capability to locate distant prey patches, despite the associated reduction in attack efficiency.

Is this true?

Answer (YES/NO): YES